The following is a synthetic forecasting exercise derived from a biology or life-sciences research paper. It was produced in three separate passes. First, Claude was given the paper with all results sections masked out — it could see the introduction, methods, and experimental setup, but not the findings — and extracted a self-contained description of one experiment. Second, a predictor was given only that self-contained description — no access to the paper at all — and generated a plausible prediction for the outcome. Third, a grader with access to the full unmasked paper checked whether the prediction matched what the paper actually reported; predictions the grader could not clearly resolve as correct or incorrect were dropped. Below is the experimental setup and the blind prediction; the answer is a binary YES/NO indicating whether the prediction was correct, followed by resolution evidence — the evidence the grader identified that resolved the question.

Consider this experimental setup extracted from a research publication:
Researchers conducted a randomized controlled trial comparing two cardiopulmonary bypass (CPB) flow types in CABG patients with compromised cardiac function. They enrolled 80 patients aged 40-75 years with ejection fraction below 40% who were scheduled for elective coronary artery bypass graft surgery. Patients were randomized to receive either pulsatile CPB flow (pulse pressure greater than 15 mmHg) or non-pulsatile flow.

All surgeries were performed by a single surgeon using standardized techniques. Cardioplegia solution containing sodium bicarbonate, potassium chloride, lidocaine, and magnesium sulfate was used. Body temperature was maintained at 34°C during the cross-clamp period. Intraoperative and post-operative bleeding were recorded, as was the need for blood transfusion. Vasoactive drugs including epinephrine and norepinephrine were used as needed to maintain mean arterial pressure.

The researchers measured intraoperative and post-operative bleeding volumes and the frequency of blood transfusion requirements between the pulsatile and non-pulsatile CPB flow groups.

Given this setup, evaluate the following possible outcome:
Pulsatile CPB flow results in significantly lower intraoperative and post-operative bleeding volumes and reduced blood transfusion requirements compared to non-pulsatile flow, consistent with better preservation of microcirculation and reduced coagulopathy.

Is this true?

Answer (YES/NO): NO